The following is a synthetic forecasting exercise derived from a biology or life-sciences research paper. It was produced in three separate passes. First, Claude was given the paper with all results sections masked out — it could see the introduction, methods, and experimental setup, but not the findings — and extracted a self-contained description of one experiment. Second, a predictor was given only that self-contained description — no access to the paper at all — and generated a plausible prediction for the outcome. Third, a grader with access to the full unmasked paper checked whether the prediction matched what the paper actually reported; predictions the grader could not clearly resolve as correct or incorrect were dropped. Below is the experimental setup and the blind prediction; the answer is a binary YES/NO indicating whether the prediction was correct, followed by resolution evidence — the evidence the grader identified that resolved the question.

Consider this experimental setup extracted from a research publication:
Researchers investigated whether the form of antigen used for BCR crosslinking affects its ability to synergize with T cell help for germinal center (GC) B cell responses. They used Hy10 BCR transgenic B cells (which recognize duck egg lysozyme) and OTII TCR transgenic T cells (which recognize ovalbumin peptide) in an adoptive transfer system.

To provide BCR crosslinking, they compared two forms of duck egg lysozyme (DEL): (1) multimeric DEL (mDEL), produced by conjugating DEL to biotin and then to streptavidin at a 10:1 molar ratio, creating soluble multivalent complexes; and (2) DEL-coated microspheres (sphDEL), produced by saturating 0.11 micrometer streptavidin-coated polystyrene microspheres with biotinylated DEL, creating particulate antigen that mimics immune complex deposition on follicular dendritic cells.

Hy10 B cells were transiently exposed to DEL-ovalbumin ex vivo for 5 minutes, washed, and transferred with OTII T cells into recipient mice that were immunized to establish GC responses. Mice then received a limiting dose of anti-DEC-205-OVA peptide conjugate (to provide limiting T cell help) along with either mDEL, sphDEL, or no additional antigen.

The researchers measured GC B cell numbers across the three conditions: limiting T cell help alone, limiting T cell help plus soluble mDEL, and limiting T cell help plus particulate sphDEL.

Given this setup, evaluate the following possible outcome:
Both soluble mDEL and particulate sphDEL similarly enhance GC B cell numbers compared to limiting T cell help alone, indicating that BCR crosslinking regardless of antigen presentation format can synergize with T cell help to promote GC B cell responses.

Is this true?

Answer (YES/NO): YES